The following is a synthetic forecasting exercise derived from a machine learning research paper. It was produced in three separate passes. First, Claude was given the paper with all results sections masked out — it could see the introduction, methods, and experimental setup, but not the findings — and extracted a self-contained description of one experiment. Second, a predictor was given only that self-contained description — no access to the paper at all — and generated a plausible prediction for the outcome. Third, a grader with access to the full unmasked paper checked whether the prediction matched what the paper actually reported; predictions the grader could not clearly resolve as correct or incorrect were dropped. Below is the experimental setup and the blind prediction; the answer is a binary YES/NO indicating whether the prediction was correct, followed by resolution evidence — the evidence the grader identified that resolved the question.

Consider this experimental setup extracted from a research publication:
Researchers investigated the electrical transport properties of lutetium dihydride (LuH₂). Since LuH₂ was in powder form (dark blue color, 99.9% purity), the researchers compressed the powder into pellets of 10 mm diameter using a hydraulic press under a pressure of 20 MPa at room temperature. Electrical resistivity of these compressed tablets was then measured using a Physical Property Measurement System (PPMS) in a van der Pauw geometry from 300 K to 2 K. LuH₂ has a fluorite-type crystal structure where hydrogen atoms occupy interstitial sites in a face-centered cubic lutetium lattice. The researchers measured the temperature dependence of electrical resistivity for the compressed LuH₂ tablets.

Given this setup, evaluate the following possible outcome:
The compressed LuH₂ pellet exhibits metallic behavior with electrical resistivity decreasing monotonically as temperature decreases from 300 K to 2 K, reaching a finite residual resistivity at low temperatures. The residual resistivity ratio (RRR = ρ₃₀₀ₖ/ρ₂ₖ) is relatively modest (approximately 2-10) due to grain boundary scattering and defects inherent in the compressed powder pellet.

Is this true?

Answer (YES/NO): NO